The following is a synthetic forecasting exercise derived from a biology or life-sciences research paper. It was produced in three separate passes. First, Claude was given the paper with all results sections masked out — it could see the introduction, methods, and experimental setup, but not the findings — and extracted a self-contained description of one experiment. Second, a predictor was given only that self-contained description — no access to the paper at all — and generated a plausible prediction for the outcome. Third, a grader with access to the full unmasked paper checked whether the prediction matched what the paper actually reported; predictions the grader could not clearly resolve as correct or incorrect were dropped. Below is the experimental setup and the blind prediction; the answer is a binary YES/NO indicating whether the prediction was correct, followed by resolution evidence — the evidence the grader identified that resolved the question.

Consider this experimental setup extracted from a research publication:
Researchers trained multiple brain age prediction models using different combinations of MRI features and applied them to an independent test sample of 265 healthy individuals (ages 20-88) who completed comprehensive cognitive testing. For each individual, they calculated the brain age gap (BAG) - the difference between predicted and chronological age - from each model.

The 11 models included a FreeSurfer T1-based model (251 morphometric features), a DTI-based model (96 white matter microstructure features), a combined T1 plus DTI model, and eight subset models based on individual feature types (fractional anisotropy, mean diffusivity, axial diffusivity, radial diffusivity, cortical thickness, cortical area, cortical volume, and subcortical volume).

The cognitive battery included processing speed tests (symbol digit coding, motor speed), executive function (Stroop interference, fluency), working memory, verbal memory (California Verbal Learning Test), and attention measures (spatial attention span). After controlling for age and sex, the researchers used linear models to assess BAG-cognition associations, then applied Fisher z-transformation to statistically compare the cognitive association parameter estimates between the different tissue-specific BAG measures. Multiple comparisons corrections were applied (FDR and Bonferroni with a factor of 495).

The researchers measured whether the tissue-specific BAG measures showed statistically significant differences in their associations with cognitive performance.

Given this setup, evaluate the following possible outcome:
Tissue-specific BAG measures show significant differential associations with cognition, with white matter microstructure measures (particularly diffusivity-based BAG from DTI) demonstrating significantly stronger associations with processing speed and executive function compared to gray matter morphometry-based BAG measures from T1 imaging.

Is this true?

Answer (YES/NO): NO